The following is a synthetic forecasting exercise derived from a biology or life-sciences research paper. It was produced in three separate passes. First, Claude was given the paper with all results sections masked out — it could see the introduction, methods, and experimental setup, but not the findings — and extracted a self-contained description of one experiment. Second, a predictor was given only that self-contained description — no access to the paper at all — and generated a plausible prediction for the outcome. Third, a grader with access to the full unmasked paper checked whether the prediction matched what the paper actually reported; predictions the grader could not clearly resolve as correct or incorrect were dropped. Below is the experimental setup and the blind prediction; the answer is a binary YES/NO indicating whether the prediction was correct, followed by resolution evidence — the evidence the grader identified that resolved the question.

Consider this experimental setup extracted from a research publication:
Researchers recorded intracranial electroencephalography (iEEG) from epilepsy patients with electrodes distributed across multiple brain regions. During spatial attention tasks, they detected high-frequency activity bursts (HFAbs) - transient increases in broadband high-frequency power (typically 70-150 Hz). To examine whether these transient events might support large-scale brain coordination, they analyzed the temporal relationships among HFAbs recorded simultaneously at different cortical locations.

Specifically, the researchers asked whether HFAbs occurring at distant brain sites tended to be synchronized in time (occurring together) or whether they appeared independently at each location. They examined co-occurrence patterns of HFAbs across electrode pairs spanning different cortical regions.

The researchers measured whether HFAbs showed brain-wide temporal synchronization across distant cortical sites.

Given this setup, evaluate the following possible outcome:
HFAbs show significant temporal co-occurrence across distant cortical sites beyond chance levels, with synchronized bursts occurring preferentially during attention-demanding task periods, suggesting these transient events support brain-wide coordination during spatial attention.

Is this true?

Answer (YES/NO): NO